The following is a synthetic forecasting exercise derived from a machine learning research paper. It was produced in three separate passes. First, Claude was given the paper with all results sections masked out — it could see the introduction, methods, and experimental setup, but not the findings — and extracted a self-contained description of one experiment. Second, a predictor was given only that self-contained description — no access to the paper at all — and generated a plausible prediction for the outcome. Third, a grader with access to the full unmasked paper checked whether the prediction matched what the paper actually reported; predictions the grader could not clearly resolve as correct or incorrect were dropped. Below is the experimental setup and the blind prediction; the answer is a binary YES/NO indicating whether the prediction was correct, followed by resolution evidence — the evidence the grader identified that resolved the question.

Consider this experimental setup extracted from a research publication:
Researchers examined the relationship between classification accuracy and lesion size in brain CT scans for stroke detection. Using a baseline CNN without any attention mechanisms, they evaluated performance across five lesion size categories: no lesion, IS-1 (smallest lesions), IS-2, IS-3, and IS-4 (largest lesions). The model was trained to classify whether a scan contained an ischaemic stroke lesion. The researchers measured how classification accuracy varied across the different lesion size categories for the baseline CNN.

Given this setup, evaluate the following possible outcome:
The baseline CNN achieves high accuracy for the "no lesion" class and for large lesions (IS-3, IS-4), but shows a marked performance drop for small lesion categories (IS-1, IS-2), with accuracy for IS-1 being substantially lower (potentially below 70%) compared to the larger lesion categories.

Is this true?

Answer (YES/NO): YES